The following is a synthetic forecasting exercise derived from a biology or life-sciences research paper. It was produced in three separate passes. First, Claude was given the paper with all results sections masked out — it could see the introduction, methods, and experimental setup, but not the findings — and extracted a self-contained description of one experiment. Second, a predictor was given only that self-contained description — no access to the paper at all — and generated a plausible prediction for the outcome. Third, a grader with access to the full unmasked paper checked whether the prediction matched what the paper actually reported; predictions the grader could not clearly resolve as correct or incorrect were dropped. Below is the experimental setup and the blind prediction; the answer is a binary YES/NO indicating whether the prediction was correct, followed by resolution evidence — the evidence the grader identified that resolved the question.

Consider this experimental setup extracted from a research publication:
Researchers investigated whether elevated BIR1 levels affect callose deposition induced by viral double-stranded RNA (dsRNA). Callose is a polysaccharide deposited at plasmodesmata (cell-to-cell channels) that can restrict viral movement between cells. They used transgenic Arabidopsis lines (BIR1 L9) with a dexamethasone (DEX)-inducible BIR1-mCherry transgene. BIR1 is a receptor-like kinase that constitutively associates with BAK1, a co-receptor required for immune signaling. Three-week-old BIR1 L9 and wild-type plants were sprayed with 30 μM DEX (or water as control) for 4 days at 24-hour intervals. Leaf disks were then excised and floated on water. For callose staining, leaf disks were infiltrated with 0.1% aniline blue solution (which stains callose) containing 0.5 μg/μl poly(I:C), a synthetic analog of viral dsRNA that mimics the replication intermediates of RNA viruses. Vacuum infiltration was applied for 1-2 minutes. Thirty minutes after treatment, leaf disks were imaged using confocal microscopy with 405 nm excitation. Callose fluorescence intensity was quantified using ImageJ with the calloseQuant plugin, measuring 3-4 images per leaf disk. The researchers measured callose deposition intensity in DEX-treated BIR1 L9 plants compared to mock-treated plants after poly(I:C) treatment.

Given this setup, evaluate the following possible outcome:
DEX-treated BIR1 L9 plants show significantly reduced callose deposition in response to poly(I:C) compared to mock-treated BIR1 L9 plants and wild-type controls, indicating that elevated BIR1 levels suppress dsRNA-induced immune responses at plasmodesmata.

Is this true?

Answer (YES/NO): YES